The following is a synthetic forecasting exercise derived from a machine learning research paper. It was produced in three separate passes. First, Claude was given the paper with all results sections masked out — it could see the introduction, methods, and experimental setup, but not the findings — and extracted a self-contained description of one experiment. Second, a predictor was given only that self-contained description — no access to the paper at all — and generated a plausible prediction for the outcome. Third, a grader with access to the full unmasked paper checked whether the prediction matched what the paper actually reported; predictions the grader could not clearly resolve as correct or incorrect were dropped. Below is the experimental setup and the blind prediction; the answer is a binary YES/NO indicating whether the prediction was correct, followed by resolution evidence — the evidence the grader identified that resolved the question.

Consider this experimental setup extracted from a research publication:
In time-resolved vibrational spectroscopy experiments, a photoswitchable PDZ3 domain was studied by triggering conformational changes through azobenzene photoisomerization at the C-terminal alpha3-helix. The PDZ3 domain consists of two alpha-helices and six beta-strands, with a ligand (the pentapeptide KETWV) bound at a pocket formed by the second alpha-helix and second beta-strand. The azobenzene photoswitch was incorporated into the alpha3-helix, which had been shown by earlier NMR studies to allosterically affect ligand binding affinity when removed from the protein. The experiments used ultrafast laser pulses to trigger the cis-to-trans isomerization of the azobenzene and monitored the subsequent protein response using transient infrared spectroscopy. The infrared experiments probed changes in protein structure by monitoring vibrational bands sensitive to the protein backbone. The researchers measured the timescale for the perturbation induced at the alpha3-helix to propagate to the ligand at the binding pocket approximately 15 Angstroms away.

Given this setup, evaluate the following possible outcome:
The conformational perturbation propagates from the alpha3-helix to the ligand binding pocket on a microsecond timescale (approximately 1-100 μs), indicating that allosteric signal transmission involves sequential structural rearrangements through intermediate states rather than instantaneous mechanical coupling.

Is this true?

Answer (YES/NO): NO